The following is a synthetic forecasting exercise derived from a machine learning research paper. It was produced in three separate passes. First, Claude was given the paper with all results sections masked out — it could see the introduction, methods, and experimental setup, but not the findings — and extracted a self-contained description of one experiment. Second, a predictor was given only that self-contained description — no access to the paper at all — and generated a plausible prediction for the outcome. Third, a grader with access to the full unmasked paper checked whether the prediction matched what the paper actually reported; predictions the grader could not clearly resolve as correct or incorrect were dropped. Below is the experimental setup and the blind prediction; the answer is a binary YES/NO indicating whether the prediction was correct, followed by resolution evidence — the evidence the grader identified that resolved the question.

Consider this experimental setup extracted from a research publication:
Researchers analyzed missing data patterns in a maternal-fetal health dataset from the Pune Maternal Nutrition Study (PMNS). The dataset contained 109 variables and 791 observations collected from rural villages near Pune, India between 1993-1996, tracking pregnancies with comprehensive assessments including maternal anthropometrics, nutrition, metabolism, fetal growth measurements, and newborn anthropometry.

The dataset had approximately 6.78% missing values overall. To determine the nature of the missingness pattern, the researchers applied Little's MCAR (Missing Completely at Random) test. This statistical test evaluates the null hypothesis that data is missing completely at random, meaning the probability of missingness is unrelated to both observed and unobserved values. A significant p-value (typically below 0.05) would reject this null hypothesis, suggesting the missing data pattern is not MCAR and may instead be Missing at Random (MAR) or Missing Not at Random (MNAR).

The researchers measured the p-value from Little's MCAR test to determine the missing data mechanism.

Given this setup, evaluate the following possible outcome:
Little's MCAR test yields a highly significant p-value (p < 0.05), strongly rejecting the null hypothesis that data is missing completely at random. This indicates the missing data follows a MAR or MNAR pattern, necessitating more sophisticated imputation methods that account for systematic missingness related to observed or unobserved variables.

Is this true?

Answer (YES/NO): YES